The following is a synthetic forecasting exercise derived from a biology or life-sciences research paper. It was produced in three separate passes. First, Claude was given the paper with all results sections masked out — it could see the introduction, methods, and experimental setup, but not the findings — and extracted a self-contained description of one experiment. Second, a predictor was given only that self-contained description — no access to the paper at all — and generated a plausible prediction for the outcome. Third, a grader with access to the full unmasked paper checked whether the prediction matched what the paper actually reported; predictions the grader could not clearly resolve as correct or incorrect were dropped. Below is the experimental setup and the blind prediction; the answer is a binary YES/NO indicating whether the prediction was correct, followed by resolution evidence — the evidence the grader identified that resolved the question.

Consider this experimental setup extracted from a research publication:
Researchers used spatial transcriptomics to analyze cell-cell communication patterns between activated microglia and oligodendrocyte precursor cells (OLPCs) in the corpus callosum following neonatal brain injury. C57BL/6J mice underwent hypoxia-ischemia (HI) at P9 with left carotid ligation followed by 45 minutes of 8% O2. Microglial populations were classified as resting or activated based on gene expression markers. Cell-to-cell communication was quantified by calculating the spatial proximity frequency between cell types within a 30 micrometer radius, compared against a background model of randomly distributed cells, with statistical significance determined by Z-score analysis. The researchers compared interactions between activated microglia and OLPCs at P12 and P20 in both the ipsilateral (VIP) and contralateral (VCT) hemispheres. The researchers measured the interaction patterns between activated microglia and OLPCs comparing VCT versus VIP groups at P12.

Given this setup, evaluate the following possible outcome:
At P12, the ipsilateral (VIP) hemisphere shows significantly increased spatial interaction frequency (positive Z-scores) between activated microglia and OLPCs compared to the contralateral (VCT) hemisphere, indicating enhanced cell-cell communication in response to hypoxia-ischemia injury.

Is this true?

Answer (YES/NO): NO